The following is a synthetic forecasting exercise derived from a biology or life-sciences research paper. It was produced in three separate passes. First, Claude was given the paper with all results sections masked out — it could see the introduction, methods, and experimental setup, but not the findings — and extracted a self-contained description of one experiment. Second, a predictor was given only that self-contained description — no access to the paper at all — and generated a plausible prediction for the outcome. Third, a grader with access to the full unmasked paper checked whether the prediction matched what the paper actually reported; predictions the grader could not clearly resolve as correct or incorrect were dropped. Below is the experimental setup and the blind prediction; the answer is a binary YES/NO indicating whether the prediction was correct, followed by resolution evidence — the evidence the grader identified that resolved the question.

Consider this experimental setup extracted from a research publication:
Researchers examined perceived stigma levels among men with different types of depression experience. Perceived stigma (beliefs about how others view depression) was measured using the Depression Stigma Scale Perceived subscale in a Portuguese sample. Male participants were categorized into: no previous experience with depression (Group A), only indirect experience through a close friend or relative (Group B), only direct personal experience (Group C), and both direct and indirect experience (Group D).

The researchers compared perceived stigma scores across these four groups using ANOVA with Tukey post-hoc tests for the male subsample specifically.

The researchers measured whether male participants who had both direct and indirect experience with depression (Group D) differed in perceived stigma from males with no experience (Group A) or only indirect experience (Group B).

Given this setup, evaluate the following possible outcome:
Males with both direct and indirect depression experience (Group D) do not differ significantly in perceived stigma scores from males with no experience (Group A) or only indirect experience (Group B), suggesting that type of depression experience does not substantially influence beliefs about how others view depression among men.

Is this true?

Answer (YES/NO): YES